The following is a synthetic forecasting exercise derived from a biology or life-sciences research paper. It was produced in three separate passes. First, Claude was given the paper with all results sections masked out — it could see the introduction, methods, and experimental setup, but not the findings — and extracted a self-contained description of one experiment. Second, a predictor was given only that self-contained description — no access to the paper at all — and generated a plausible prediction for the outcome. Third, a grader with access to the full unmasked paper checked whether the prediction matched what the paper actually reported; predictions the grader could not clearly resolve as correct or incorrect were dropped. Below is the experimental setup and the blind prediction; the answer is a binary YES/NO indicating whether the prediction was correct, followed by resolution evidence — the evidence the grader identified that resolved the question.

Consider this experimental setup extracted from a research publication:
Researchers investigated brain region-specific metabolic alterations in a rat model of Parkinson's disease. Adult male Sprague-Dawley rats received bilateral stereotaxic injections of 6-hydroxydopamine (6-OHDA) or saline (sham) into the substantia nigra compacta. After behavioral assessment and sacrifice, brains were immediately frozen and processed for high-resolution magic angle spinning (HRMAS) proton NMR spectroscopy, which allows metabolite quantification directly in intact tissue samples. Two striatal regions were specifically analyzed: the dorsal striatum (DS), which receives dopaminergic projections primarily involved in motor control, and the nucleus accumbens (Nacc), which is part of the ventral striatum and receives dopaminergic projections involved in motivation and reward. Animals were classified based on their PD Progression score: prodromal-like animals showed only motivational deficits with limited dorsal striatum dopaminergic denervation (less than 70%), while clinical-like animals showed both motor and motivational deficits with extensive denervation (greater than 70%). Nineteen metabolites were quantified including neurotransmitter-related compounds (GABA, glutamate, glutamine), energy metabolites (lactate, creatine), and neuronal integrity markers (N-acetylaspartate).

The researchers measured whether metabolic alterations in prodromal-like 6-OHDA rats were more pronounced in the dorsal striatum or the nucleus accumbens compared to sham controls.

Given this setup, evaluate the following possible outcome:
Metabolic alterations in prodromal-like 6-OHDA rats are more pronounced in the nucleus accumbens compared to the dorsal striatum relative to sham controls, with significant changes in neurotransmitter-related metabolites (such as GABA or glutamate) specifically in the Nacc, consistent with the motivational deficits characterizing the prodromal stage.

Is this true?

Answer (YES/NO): NO